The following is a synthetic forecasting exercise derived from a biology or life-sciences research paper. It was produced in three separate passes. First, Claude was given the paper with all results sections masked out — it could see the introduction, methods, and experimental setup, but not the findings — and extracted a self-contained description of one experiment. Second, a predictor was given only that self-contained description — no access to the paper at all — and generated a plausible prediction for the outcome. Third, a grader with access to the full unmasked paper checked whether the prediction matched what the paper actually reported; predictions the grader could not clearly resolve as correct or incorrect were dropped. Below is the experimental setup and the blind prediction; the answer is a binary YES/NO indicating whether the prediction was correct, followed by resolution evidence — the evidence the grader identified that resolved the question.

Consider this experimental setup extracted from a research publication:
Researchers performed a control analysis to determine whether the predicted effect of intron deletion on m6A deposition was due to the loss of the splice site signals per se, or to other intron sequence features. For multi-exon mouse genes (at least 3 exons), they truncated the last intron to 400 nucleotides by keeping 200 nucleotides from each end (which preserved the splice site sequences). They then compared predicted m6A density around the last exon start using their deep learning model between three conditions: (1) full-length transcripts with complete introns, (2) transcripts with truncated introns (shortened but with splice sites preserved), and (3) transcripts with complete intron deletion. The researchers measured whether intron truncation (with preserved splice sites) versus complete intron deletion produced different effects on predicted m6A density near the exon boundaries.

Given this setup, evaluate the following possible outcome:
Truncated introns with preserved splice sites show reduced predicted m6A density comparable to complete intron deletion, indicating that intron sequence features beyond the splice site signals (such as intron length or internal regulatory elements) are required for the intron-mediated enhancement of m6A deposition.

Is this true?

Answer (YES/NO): NO